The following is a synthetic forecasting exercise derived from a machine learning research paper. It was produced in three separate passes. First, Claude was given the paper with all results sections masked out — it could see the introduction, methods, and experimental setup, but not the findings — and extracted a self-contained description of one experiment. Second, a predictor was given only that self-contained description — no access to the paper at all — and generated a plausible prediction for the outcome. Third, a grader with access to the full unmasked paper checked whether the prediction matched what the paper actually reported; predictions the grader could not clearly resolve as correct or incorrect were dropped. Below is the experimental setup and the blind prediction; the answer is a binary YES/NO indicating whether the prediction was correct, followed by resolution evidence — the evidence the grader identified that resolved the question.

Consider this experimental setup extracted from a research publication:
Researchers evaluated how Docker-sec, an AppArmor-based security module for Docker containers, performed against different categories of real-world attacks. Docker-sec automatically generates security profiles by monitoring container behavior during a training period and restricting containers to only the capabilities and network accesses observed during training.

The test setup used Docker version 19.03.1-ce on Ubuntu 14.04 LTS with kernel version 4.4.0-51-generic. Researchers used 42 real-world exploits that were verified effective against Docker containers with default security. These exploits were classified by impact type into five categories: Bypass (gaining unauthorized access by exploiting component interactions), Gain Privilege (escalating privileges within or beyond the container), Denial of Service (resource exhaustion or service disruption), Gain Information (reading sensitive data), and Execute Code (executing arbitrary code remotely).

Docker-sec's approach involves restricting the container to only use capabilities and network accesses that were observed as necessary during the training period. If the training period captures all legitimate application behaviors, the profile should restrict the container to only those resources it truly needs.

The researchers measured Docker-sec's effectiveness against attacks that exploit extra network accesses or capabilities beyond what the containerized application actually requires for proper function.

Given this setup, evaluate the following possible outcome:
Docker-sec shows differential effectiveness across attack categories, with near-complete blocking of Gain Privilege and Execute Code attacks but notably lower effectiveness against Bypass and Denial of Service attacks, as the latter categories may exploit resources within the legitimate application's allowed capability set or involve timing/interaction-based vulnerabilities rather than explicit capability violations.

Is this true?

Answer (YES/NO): NO